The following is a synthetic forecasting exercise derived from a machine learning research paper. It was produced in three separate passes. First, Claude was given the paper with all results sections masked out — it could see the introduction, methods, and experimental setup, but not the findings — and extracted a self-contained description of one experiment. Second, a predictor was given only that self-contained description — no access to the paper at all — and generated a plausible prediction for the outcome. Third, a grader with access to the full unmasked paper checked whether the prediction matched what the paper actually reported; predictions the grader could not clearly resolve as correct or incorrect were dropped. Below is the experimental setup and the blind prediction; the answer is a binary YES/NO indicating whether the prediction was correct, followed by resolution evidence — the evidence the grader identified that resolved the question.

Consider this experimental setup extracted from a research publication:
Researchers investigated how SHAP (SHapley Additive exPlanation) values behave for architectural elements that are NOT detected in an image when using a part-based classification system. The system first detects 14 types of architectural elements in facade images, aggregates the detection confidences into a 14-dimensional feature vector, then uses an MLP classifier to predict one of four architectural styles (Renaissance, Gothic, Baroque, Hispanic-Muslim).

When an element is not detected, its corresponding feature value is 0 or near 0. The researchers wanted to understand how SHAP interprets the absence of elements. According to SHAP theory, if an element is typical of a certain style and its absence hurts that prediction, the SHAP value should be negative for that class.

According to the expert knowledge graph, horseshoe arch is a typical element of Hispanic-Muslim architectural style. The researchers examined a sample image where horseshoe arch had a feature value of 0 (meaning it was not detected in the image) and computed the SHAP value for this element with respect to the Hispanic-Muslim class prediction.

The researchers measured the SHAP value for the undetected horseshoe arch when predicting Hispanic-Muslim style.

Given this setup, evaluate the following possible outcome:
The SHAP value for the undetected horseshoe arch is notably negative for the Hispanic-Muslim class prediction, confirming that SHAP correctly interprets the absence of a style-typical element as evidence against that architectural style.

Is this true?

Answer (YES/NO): YES